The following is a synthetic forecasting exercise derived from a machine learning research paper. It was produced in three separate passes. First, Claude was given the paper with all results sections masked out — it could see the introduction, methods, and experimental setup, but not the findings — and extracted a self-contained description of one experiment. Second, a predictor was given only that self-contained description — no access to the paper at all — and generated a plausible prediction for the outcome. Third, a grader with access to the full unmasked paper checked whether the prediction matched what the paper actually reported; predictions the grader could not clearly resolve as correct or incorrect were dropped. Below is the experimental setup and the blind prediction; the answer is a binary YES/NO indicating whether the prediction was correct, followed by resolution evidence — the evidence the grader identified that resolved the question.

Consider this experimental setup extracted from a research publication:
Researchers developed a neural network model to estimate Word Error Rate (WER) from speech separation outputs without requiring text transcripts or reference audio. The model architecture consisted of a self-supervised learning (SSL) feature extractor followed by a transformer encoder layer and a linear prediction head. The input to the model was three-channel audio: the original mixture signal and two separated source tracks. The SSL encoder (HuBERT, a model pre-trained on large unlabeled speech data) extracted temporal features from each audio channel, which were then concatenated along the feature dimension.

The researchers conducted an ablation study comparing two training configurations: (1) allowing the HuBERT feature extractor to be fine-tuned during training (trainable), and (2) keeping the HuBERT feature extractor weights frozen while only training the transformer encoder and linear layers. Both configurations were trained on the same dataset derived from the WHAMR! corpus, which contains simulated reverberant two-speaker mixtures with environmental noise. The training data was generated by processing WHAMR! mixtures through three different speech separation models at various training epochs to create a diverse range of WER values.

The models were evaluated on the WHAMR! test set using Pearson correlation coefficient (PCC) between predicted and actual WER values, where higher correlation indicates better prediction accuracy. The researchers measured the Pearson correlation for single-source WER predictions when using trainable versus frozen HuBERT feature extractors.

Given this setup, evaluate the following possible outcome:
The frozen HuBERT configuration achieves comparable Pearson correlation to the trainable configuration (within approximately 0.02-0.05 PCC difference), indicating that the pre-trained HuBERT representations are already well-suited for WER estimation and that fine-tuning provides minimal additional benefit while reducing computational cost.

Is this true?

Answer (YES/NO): NO